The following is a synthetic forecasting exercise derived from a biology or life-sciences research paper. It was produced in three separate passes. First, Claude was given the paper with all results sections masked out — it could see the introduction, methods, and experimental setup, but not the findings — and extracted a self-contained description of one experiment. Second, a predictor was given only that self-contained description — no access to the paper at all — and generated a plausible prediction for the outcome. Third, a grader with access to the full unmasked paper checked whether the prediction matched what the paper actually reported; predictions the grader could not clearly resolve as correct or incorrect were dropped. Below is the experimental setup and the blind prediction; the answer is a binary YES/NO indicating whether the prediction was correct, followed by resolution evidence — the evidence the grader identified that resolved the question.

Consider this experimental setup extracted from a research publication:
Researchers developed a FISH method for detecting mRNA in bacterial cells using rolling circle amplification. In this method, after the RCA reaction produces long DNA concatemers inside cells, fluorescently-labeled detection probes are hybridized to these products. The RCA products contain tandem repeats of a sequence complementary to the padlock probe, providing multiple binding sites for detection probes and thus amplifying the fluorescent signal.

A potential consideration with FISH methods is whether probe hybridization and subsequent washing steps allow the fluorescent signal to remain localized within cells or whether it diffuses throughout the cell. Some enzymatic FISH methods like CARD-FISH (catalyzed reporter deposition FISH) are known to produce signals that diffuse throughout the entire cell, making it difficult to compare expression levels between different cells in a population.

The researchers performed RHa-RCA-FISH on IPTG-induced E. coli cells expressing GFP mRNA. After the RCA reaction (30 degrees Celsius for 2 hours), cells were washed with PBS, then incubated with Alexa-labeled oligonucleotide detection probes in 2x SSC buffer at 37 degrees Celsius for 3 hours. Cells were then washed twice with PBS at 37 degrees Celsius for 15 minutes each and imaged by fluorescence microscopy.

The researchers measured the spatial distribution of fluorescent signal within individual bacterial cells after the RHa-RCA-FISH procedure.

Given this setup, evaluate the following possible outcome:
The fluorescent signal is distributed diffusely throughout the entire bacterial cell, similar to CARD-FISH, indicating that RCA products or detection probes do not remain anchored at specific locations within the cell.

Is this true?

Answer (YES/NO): NO